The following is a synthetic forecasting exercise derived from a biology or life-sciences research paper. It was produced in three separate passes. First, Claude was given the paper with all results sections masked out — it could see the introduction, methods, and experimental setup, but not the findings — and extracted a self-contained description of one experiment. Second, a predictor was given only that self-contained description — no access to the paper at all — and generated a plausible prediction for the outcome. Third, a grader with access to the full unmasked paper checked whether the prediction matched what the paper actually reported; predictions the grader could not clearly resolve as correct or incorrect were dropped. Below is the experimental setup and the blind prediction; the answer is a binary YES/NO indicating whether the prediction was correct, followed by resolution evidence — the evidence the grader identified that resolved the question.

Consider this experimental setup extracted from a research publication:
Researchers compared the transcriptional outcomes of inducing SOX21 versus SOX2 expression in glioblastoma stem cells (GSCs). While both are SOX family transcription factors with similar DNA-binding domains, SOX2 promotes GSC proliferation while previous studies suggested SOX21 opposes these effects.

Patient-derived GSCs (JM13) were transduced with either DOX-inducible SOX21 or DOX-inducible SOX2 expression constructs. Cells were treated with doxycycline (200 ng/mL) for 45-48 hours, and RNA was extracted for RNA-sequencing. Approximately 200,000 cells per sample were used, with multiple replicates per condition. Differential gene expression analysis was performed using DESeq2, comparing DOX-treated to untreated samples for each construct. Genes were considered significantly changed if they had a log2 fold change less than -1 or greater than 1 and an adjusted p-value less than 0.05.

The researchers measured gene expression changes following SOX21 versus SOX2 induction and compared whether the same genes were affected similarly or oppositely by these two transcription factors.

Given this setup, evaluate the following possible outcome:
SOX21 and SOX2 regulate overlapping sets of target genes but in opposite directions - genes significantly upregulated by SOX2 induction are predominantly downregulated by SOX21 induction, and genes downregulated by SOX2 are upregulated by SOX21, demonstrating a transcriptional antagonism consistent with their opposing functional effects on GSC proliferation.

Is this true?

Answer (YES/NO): NO